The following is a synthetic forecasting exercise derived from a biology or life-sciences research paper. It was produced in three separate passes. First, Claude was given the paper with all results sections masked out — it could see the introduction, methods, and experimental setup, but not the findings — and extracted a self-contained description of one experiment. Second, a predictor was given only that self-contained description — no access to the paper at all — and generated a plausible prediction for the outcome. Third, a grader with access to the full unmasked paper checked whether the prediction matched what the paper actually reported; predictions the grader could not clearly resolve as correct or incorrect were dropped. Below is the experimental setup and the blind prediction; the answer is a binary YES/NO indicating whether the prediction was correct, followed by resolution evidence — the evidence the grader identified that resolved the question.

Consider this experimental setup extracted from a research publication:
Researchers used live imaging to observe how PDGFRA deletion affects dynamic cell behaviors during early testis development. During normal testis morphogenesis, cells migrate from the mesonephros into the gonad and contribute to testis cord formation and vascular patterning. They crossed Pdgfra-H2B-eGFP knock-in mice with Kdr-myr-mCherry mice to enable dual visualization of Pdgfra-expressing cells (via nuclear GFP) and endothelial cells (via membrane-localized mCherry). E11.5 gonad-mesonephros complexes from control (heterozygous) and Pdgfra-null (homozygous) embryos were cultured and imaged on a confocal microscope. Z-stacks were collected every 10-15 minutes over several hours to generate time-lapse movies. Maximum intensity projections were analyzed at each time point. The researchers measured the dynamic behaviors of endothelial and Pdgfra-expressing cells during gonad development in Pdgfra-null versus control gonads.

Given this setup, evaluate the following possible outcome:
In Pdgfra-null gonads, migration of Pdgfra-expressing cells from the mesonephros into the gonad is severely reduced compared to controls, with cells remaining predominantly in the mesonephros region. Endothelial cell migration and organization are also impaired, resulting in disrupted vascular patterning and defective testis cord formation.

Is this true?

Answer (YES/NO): NO